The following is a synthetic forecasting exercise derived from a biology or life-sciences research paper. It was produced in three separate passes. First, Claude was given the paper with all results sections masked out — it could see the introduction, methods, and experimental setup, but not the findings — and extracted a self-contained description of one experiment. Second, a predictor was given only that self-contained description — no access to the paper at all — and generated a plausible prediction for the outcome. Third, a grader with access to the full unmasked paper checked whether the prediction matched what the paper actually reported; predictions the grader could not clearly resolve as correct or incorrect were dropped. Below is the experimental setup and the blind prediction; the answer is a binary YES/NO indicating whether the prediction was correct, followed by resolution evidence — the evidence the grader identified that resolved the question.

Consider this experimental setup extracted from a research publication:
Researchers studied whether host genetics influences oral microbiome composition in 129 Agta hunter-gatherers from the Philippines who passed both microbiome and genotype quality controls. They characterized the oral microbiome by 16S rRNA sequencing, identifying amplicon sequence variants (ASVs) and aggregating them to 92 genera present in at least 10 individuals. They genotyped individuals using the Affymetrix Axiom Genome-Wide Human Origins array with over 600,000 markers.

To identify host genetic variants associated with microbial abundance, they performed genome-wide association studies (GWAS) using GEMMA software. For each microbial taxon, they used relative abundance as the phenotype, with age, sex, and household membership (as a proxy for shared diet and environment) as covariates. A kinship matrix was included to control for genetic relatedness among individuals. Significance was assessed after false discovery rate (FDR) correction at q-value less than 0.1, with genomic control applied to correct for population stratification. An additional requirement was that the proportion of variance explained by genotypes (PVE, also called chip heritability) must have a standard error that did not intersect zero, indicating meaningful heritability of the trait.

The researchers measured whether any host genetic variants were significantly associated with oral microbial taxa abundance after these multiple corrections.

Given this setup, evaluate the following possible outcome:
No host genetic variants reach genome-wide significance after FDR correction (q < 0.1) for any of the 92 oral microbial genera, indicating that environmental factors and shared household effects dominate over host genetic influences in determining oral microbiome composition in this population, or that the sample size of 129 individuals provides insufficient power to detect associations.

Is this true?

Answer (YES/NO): NO